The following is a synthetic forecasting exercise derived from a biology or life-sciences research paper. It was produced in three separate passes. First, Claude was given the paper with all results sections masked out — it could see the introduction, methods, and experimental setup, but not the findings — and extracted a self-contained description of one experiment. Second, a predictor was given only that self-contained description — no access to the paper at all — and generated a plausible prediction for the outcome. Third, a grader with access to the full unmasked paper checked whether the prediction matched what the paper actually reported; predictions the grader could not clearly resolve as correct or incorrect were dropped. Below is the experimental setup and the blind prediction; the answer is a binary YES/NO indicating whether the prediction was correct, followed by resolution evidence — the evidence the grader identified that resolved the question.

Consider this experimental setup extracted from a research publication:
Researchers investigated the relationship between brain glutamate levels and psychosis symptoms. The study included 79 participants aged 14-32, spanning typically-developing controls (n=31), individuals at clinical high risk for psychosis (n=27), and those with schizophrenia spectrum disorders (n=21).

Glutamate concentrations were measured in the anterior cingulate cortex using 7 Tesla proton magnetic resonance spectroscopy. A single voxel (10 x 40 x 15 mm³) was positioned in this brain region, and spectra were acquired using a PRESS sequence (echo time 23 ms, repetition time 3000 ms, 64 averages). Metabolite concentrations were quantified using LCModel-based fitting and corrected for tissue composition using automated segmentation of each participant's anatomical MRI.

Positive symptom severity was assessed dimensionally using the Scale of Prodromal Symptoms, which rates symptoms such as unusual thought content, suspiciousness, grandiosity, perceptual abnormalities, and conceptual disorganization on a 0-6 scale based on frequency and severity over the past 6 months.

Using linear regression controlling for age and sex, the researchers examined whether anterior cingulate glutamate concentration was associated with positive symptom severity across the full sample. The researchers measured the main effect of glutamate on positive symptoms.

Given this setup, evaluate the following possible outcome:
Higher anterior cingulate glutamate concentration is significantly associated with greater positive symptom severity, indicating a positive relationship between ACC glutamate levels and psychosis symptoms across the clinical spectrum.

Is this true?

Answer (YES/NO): YES